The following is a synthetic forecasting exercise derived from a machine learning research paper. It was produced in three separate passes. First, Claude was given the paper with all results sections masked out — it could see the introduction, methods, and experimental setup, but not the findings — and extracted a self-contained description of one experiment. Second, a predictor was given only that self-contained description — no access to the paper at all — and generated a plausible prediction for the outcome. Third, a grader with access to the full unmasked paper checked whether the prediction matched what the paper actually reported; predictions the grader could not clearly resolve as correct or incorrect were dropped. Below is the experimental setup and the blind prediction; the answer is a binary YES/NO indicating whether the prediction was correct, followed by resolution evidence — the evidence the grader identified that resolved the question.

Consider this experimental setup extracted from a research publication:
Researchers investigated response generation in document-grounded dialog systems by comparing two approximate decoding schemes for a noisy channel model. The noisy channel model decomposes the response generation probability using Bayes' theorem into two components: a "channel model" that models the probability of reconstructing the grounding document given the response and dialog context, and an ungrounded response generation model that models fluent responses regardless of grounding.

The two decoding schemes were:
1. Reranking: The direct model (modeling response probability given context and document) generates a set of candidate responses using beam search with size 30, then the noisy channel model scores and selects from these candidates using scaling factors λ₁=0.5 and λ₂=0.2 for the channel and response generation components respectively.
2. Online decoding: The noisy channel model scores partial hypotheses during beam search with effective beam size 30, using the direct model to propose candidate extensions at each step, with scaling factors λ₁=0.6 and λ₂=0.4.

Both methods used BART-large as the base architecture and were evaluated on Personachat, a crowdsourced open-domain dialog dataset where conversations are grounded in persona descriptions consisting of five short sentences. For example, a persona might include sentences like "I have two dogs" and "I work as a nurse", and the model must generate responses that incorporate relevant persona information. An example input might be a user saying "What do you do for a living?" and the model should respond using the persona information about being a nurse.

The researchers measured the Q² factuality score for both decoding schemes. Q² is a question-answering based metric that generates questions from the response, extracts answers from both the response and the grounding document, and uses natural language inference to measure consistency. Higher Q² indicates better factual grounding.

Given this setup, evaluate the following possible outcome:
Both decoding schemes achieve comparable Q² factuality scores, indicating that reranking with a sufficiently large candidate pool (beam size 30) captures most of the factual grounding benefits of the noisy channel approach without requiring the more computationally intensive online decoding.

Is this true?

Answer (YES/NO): YES